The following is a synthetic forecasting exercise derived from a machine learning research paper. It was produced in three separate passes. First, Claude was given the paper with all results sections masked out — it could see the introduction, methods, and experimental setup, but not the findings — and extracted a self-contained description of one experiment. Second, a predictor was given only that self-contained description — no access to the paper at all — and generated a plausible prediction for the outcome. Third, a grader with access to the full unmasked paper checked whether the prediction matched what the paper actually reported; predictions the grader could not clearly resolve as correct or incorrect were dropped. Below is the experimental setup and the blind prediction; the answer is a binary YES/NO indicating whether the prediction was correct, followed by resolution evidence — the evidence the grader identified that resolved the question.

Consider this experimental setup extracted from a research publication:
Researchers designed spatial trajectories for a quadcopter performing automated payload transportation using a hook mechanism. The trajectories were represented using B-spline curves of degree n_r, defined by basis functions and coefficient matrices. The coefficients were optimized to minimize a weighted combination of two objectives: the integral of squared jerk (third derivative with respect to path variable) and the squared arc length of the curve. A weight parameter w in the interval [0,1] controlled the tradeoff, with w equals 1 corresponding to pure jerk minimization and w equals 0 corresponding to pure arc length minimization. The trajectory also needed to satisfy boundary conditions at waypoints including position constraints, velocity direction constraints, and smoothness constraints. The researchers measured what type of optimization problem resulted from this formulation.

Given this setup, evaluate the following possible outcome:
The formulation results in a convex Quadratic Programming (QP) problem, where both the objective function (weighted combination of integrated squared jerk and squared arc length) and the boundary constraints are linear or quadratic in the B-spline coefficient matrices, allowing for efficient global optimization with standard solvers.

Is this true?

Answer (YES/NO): YES